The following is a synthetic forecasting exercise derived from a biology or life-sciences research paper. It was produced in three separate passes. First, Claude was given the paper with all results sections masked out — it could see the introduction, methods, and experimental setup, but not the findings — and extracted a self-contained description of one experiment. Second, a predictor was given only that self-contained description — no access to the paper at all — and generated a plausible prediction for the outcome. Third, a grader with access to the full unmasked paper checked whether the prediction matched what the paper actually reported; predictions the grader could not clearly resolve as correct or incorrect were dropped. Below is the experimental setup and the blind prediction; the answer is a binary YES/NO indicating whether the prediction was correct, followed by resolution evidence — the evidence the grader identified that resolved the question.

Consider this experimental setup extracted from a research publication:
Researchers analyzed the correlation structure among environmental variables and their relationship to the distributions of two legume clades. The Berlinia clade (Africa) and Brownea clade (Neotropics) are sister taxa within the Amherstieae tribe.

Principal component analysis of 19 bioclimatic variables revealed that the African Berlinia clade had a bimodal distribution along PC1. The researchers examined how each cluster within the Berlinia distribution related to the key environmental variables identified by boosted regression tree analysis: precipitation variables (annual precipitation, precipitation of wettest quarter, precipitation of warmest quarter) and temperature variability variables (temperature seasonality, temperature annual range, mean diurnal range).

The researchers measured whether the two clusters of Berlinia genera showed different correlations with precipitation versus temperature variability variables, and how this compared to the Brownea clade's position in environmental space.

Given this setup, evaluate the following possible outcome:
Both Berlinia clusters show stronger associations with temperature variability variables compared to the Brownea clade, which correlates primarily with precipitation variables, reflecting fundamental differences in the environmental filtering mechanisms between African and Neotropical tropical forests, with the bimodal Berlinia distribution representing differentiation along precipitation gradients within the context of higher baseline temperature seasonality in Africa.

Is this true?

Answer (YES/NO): NO